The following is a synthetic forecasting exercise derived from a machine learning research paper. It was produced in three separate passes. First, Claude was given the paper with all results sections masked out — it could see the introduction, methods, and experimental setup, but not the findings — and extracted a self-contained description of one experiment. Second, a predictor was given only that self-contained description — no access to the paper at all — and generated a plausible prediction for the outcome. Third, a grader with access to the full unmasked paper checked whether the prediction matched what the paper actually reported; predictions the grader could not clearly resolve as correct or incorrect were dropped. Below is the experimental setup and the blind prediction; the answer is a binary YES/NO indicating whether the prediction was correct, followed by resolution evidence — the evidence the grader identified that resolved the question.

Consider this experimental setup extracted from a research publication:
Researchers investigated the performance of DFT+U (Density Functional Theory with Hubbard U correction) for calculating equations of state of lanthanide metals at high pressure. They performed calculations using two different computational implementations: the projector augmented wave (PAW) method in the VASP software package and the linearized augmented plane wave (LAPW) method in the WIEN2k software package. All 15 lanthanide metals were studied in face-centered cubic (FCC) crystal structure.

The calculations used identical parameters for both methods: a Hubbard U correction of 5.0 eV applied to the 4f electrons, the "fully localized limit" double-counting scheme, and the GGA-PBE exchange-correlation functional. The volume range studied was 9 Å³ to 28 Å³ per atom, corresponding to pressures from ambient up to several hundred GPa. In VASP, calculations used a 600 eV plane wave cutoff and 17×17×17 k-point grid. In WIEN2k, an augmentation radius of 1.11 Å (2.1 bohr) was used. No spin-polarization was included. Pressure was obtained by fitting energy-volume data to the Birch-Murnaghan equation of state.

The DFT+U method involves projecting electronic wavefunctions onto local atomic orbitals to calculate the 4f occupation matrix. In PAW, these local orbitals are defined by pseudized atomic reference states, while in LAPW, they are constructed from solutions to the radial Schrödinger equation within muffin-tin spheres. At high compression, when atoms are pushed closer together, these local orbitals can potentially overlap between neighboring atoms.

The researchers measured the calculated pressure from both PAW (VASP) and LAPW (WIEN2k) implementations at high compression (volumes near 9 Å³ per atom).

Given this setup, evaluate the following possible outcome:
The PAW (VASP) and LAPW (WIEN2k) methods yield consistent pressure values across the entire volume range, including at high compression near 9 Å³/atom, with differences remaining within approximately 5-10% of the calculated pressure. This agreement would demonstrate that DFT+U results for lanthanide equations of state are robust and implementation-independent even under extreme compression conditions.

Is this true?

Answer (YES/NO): NO